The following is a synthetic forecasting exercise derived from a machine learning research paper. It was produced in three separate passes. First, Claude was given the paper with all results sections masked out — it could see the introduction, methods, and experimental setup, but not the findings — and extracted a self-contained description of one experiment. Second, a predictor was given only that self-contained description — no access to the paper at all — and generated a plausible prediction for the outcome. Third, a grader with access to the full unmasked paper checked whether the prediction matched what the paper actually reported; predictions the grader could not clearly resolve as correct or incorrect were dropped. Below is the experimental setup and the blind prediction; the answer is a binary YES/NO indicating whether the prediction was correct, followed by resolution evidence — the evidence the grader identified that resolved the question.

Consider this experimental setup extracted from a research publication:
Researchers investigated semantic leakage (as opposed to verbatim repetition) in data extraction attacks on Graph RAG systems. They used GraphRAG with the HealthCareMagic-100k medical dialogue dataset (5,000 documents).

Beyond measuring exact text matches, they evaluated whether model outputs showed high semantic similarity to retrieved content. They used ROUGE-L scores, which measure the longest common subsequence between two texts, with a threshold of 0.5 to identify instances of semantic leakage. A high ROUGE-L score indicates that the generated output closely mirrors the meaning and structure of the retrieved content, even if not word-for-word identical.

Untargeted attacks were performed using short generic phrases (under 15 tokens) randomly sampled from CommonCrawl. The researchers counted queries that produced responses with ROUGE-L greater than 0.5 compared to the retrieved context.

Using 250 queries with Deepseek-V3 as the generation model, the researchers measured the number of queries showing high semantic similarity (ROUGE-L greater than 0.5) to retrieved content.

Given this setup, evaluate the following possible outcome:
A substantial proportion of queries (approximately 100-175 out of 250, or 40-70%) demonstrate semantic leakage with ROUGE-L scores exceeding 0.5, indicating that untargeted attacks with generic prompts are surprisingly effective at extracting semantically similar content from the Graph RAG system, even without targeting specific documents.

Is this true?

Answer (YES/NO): NO